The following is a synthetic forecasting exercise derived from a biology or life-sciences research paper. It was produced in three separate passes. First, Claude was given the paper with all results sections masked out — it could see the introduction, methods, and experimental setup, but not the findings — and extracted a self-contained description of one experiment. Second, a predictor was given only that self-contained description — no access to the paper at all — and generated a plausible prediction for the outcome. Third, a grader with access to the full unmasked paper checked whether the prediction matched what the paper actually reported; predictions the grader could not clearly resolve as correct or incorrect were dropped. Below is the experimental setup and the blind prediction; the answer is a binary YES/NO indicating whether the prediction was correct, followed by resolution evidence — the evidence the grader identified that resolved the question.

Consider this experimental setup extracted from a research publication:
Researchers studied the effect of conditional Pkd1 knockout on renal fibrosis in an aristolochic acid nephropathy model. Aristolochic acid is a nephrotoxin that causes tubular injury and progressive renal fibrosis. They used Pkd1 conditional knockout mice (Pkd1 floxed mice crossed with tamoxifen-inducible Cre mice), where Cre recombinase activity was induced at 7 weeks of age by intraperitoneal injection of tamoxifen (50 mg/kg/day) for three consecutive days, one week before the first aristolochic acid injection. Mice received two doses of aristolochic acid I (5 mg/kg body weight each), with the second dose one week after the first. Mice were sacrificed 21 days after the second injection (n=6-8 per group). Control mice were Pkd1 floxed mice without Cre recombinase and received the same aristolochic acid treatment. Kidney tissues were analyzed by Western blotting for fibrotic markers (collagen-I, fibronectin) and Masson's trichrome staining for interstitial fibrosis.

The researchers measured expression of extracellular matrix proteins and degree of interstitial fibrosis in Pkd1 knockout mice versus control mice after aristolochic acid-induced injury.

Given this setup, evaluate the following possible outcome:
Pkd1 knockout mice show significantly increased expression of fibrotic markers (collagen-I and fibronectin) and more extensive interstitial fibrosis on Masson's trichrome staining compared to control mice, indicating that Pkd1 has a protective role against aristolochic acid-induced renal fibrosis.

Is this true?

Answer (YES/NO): NO